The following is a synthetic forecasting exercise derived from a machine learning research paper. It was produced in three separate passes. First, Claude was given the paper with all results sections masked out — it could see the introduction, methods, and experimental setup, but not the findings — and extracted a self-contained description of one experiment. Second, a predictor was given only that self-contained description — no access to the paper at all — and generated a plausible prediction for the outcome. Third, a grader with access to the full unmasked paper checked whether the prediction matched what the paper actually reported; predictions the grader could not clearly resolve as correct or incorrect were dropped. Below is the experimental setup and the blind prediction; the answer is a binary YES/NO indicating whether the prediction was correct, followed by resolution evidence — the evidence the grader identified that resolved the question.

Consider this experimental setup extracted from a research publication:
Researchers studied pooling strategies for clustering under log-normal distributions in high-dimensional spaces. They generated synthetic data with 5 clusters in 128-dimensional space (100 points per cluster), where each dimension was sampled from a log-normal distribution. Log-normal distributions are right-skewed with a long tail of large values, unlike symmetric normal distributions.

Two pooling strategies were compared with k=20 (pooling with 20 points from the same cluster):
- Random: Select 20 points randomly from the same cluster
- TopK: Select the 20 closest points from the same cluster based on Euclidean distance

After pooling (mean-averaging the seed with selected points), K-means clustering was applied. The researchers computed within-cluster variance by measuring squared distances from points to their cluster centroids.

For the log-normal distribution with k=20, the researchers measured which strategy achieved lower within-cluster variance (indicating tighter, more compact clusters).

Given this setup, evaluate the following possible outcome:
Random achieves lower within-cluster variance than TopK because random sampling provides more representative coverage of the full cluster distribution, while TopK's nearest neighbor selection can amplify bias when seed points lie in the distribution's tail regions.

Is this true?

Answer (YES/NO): NO